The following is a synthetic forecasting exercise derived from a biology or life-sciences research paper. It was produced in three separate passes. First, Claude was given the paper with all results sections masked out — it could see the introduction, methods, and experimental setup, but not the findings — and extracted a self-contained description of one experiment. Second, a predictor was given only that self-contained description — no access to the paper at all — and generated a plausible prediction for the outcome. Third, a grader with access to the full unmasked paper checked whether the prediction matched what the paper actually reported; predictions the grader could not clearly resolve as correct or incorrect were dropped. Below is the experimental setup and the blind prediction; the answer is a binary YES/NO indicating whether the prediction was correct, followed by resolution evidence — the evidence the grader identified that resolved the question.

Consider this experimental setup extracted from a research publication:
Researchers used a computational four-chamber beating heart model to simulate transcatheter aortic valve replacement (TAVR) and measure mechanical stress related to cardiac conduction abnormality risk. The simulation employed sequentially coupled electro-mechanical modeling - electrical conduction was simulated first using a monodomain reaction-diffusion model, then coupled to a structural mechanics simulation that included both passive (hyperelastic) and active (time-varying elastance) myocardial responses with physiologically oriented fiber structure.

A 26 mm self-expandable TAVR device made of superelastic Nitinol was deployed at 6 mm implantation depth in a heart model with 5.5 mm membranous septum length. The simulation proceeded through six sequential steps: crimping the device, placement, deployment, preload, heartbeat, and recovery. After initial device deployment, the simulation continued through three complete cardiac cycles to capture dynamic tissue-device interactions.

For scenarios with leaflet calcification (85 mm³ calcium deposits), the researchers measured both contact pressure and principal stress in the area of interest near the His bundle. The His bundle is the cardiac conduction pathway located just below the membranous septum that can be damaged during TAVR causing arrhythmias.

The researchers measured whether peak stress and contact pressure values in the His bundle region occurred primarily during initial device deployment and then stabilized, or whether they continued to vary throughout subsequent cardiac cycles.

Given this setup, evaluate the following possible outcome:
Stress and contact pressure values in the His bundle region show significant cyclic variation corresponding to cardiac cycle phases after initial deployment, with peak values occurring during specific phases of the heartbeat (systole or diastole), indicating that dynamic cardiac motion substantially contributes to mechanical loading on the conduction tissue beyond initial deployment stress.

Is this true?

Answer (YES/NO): YES